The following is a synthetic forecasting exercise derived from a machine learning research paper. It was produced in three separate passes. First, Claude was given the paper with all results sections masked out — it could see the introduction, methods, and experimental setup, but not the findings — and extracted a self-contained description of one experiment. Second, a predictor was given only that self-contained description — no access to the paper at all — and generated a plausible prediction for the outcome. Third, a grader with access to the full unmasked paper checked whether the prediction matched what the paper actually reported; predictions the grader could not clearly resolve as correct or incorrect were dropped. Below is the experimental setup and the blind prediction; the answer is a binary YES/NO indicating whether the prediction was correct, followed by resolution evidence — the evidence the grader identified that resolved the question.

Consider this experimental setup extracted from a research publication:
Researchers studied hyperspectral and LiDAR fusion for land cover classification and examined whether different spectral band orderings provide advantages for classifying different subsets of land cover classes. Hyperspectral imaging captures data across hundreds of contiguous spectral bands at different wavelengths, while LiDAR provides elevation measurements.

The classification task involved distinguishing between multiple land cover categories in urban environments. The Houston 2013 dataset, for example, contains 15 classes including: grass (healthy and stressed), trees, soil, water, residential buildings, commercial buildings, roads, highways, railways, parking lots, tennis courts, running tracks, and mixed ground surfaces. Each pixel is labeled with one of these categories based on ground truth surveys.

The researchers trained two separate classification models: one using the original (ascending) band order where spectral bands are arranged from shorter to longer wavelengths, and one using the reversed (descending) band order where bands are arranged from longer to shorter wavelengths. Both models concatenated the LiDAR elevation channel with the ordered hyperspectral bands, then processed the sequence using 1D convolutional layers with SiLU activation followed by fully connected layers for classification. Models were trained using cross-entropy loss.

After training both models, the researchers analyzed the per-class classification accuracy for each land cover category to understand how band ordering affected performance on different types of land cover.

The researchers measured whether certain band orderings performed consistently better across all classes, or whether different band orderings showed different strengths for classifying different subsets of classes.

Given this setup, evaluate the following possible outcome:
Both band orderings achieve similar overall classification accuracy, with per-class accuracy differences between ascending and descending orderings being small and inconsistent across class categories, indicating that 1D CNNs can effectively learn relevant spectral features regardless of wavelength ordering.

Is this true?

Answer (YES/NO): NO